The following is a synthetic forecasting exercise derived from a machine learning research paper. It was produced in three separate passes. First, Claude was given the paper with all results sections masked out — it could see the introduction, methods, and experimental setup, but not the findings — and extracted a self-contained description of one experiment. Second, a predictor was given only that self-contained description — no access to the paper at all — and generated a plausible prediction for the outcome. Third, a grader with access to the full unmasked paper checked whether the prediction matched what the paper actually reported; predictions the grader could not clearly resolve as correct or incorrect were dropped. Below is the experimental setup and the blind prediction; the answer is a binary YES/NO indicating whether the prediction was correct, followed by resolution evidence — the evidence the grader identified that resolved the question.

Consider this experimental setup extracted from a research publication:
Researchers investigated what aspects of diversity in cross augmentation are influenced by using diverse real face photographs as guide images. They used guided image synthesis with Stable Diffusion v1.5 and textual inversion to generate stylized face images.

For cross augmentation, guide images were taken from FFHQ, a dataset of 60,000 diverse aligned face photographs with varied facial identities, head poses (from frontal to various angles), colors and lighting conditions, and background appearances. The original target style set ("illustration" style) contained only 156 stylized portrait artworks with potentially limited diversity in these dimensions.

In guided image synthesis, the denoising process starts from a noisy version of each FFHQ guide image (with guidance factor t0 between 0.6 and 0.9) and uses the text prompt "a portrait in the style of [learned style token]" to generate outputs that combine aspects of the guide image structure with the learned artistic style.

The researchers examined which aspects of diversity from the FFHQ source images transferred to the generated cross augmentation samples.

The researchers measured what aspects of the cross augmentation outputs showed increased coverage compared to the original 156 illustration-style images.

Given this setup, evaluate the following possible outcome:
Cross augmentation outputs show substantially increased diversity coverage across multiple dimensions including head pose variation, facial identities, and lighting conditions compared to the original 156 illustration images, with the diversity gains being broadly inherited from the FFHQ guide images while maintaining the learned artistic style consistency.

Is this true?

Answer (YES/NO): NO